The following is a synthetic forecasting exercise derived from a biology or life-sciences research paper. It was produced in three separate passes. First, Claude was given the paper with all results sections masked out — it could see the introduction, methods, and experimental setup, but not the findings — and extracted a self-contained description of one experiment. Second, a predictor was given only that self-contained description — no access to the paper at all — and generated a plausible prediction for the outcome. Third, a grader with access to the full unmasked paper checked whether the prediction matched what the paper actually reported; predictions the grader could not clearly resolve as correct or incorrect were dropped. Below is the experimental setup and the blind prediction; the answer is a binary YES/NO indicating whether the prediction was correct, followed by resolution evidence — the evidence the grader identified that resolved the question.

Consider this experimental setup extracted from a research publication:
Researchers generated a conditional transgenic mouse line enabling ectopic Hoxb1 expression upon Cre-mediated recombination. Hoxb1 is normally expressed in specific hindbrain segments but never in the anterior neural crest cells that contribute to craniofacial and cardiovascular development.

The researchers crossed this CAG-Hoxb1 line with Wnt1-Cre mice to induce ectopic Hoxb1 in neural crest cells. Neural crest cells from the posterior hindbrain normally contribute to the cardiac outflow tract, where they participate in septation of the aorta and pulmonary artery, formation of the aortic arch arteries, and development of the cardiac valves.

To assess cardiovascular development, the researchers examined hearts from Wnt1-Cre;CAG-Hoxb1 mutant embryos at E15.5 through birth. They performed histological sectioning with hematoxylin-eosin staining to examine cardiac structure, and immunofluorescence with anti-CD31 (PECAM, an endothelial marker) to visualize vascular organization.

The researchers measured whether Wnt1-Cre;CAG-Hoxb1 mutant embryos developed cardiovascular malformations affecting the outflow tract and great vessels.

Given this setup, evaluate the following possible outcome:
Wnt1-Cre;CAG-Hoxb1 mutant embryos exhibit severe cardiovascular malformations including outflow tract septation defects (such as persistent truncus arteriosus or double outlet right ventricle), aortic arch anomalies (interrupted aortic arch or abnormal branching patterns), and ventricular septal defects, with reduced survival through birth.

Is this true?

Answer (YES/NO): NO